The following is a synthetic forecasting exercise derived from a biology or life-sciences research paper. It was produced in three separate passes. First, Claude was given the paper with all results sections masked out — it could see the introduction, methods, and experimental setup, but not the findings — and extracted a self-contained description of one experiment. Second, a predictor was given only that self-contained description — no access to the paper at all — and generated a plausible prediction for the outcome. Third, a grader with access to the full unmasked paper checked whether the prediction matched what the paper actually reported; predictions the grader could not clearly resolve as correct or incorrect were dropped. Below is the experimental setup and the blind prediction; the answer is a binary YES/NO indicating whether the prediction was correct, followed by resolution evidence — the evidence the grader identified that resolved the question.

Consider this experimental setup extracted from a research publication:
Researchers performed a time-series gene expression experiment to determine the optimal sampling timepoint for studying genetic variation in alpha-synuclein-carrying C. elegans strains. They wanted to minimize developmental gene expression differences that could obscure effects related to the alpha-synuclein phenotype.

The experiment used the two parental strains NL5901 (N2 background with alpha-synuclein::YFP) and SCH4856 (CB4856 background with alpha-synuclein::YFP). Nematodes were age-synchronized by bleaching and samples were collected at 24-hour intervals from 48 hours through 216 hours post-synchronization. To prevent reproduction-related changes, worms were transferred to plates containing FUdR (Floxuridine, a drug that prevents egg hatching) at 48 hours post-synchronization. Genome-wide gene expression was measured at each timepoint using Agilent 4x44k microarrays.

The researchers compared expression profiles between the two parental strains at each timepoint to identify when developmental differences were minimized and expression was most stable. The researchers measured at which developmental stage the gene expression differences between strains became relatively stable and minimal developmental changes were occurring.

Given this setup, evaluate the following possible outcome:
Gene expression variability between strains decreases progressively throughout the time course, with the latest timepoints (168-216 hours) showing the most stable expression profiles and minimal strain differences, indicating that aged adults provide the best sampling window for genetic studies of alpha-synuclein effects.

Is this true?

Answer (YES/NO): NO